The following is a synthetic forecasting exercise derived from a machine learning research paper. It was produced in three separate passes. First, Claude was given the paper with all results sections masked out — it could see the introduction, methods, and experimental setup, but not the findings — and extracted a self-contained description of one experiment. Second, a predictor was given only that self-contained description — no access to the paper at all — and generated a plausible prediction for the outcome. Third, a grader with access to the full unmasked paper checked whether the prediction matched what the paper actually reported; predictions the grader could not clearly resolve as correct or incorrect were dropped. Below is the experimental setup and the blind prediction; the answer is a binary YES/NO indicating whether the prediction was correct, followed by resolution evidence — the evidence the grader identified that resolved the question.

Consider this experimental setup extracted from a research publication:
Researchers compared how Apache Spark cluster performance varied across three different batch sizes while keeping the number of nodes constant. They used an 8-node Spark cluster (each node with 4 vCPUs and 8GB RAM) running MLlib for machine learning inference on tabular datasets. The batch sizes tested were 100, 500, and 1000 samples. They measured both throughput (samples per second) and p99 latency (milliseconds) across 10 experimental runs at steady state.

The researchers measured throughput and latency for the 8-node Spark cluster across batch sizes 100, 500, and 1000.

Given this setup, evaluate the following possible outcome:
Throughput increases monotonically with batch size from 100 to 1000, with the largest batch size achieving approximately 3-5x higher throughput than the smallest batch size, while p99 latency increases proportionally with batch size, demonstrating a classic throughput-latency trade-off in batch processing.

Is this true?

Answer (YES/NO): NO